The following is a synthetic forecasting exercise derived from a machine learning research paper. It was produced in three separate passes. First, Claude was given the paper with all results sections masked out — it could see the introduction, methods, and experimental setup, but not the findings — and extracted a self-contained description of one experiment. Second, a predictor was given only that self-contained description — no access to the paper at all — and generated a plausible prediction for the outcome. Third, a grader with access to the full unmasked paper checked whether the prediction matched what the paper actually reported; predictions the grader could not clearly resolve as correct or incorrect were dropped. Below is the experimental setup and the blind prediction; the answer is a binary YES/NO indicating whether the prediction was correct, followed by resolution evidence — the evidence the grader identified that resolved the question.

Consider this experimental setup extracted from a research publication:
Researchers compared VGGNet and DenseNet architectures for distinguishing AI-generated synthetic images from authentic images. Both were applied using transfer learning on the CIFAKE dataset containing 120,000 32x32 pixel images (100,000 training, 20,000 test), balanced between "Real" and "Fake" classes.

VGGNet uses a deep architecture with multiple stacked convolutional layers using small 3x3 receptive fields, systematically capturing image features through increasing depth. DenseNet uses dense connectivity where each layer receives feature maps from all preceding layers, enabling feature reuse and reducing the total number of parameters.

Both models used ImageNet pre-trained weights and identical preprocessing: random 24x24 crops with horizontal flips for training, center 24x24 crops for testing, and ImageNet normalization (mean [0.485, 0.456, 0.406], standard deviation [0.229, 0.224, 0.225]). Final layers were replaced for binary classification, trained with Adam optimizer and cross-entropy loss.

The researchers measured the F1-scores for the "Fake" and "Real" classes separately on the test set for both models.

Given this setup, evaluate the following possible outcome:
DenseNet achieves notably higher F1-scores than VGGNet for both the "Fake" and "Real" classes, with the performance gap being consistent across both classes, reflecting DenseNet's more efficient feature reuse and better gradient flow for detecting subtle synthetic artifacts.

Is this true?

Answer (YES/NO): NO